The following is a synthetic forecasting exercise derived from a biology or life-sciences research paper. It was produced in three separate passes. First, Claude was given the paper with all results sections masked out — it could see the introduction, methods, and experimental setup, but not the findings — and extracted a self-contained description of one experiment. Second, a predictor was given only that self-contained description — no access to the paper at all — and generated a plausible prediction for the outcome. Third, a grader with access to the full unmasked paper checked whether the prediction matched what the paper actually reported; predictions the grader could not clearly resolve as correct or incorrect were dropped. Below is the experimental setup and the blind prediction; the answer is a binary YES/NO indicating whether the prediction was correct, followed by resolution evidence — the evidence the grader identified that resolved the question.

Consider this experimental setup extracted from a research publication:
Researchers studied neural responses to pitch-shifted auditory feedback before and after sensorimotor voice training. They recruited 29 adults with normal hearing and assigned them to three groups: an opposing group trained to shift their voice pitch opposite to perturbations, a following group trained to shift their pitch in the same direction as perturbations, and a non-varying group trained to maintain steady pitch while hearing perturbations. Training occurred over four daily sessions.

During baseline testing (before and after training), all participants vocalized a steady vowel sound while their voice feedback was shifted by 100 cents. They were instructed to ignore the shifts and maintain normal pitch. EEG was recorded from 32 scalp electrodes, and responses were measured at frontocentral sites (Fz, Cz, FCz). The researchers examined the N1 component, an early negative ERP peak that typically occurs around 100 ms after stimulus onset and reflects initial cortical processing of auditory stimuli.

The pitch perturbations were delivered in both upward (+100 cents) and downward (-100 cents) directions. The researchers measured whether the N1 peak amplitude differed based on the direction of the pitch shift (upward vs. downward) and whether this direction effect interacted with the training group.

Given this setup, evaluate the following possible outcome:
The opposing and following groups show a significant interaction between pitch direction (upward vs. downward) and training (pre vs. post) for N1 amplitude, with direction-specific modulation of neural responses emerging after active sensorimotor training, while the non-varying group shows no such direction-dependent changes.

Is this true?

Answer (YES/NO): NO